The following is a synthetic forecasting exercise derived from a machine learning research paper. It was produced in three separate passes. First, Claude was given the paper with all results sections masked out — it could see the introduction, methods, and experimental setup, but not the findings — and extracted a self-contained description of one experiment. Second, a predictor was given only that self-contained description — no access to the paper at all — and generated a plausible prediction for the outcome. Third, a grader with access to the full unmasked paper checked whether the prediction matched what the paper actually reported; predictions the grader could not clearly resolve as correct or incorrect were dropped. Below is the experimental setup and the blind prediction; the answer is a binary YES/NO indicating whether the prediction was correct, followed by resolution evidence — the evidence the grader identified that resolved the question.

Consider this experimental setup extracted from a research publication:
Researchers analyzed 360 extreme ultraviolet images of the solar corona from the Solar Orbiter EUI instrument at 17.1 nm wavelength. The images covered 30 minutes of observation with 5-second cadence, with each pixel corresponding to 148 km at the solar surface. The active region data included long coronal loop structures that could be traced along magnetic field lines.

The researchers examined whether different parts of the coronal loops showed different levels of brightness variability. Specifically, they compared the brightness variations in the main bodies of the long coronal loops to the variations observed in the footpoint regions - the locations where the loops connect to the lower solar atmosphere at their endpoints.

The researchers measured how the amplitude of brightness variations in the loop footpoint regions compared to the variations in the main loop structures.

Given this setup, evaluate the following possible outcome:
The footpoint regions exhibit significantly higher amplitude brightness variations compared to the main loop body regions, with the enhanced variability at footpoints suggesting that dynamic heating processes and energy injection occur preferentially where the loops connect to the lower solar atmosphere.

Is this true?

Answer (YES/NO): YES